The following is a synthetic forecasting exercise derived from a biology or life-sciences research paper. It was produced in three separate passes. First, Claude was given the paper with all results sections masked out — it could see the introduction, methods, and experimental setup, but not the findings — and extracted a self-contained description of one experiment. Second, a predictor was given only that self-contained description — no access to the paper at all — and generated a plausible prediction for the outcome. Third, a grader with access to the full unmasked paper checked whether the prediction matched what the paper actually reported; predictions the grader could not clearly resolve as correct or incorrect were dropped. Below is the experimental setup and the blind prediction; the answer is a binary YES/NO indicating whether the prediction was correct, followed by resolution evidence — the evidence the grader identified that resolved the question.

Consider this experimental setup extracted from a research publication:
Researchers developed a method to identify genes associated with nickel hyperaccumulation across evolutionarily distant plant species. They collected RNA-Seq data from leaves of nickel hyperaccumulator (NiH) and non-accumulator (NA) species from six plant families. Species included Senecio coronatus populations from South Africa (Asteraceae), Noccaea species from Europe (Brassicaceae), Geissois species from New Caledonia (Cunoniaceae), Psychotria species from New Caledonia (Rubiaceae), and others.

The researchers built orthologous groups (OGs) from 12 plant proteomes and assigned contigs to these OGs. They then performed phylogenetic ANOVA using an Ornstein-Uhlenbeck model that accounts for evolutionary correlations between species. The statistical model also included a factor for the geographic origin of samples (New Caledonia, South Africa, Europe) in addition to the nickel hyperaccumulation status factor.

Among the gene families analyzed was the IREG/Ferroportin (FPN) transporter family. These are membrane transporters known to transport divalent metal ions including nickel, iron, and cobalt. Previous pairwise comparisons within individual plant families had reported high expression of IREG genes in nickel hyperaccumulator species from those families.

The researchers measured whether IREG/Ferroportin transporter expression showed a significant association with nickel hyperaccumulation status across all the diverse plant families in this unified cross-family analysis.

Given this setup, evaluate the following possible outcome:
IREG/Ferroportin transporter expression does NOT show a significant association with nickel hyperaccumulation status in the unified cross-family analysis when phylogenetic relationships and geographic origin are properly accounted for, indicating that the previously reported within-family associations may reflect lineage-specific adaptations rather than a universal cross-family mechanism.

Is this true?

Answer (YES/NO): NO